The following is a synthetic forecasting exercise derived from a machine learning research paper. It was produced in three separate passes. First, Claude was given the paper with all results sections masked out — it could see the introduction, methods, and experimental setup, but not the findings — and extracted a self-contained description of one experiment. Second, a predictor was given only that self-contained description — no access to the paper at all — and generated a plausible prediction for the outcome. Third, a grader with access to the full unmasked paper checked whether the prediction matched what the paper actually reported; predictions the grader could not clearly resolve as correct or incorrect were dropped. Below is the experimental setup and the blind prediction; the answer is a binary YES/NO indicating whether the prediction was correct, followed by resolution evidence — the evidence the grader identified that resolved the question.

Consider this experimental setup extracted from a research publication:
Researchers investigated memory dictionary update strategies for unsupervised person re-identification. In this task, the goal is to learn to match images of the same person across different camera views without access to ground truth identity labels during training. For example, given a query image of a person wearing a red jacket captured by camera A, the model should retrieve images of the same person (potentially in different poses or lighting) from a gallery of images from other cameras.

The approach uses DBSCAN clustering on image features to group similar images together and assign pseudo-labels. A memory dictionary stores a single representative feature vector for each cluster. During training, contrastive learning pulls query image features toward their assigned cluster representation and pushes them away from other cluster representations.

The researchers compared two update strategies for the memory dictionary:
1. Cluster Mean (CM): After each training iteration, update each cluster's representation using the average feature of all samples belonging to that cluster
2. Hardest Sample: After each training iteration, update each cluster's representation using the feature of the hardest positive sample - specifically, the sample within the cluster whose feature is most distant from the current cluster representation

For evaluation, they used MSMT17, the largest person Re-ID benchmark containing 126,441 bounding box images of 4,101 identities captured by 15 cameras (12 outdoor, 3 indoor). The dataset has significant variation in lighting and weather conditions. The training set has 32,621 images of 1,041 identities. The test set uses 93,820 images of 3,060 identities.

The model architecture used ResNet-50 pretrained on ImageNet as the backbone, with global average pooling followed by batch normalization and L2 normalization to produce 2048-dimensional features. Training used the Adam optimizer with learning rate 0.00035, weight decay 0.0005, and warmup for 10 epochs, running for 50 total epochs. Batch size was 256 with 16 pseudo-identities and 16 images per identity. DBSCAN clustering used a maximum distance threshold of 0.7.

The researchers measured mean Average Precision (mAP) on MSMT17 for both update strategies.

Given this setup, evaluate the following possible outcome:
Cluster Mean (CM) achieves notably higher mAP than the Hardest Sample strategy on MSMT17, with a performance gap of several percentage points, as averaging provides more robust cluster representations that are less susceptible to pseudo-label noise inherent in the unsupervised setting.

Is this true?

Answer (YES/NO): YES